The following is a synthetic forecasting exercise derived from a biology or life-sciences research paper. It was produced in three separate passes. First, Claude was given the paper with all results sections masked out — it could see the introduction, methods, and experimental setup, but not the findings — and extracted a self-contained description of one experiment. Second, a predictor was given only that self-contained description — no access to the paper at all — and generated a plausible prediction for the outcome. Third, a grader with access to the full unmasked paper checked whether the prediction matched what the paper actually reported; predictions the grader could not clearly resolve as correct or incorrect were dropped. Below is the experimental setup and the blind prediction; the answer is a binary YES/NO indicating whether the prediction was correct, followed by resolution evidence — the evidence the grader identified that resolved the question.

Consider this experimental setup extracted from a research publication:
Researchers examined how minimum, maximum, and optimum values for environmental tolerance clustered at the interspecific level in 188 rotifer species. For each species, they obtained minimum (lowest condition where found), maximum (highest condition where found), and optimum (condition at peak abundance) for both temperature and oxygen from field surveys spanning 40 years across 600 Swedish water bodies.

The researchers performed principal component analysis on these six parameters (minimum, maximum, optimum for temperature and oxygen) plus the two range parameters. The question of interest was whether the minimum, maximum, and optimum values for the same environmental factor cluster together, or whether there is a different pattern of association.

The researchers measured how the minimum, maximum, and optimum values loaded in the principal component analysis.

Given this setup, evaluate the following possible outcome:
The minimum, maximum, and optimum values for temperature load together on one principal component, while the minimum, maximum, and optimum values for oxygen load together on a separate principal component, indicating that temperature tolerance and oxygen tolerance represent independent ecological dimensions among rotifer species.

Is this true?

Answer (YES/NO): NO